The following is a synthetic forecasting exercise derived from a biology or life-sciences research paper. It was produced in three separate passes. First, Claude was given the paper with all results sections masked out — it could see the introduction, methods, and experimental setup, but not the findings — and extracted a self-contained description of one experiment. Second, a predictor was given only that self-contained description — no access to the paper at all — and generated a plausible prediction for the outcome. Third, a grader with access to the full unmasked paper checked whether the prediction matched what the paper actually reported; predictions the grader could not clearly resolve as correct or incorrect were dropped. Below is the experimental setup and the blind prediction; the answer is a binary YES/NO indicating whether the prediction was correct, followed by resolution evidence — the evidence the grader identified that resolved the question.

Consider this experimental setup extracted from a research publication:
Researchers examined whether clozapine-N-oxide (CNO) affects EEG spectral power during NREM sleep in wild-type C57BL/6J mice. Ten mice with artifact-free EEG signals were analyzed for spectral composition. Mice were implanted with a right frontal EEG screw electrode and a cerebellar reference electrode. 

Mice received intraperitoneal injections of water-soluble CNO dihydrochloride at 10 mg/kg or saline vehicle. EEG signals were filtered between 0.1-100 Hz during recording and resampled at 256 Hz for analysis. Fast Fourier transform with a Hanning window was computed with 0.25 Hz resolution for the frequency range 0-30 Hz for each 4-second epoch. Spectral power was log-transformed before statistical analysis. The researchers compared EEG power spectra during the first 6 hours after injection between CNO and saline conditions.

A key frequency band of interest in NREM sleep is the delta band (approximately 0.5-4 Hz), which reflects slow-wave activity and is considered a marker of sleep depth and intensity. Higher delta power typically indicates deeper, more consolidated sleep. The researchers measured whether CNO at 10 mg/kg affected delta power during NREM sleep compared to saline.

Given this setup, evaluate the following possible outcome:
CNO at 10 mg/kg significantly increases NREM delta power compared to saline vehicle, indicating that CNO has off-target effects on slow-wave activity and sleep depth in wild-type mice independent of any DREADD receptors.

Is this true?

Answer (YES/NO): NO